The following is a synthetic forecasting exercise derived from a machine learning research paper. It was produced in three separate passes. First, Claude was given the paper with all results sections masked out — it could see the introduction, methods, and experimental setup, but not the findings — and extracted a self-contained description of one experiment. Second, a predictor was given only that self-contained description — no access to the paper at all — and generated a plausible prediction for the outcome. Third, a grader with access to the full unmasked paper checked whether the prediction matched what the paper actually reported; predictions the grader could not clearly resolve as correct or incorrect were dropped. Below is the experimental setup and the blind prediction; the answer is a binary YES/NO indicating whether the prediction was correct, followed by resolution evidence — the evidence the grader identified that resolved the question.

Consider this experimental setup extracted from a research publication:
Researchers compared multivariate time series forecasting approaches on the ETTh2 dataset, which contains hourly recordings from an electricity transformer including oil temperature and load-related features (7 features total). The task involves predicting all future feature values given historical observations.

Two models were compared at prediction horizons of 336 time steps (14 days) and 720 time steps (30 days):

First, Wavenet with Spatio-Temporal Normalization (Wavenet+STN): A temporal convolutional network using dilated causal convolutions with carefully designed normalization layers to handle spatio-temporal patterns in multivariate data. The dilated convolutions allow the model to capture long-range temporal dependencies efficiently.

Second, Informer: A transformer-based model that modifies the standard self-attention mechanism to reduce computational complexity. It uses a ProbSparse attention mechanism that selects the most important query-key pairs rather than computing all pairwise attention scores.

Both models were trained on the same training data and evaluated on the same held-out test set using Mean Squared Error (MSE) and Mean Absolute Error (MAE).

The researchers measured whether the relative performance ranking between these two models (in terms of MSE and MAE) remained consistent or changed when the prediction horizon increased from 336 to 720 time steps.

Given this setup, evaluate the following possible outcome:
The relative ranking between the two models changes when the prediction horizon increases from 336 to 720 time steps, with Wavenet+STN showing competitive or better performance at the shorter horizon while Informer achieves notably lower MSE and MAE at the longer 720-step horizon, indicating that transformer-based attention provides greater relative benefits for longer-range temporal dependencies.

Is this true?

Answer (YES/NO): YES